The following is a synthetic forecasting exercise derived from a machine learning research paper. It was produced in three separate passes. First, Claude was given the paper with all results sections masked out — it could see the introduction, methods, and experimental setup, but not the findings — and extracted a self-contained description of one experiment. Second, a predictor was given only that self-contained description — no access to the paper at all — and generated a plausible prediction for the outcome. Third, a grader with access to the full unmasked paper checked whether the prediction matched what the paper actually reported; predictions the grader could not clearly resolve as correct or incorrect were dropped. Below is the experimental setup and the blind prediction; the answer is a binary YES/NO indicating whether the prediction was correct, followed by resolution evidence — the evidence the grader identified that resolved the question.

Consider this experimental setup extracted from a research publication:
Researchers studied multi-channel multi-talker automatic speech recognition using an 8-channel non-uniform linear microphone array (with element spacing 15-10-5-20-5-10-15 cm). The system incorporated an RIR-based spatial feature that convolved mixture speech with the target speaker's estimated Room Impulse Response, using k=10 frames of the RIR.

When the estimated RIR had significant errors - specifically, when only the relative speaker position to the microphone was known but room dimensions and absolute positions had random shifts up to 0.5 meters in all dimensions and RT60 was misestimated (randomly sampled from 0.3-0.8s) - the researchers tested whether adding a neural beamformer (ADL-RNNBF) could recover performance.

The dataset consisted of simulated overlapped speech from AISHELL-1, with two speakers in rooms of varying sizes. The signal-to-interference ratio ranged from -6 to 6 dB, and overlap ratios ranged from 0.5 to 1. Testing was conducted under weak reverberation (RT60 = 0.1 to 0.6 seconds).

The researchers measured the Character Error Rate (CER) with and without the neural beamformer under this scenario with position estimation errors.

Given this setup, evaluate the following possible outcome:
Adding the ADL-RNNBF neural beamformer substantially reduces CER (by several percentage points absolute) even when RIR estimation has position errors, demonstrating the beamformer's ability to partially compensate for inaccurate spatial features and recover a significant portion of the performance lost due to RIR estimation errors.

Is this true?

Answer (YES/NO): YES